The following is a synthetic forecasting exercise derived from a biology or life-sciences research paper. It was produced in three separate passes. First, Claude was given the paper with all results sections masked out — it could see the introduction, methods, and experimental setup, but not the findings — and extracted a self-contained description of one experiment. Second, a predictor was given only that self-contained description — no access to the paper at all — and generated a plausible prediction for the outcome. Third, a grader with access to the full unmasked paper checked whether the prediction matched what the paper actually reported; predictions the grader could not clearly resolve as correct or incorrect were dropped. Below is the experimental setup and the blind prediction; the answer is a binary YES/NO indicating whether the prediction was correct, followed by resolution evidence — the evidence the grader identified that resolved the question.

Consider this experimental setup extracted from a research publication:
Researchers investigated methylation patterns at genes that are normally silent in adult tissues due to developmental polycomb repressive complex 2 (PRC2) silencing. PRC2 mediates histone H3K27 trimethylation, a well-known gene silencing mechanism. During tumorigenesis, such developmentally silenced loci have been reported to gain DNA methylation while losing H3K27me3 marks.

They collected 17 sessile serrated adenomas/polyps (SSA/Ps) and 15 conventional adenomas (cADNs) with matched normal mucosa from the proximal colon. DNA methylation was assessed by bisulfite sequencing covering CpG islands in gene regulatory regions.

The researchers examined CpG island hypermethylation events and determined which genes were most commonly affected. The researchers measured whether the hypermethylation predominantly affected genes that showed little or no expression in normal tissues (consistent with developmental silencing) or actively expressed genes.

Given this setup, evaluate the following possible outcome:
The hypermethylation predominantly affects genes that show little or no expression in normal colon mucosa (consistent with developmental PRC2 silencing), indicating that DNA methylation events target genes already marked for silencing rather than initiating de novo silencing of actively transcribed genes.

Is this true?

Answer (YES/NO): YES